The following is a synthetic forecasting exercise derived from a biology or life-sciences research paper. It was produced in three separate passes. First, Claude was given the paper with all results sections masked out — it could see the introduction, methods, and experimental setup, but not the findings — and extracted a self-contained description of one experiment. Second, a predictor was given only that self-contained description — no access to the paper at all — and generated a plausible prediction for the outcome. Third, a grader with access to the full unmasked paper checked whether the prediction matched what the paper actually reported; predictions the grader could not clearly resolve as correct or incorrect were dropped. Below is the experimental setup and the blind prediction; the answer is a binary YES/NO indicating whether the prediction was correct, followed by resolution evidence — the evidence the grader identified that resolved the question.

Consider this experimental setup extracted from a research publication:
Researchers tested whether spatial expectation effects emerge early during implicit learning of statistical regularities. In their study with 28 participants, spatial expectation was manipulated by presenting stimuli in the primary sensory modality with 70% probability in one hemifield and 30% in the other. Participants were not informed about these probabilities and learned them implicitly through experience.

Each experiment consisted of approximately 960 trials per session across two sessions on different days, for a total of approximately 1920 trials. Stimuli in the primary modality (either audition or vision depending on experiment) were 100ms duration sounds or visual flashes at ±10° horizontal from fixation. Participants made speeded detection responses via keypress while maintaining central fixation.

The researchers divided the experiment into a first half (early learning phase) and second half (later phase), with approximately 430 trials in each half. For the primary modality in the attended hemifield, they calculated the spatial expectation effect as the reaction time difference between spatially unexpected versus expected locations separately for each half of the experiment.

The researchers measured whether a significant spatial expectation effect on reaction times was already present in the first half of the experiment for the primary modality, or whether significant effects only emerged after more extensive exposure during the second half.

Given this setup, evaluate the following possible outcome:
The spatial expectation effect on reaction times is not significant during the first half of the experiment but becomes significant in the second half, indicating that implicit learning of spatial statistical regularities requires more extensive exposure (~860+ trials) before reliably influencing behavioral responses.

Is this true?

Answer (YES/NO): NO